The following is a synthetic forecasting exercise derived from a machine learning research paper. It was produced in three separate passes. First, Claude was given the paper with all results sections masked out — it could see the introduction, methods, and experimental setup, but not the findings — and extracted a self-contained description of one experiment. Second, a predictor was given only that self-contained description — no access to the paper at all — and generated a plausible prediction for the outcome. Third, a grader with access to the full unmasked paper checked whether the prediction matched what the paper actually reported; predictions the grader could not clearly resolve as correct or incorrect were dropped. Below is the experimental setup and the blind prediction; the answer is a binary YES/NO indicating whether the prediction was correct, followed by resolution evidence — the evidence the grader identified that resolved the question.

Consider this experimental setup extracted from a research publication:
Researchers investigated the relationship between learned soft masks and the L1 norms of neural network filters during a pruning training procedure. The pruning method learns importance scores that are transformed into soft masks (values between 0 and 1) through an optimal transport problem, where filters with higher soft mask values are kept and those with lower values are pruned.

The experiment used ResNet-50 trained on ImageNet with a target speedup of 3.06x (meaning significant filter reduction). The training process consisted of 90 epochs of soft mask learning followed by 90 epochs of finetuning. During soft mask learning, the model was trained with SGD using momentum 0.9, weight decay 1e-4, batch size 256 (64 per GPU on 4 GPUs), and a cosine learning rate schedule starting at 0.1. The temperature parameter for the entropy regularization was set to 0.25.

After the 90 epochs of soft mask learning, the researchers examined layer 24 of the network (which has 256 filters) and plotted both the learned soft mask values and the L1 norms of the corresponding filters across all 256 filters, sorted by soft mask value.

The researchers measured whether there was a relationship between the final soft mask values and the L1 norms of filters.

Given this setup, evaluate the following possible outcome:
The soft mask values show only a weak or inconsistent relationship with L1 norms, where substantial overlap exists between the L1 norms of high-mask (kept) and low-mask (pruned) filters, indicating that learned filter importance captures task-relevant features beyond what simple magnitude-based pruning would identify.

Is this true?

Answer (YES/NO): NO